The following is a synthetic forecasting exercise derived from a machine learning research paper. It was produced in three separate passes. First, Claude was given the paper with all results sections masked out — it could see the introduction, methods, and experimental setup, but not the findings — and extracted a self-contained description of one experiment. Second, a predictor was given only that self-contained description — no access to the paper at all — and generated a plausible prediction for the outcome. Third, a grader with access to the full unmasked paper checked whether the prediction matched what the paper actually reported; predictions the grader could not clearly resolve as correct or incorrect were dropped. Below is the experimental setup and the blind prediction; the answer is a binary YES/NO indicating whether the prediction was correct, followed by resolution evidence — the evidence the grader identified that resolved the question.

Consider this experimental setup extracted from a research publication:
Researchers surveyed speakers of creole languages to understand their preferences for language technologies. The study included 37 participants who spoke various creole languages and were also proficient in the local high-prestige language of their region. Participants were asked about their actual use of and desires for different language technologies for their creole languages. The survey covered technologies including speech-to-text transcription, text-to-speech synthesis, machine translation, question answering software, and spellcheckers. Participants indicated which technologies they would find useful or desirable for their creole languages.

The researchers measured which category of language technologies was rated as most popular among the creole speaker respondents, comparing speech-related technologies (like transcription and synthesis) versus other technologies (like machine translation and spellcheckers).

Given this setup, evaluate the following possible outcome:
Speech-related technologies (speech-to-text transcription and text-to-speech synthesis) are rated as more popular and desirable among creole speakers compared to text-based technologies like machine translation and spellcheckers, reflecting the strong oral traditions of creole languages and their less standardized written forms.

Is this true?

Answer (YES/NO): YES